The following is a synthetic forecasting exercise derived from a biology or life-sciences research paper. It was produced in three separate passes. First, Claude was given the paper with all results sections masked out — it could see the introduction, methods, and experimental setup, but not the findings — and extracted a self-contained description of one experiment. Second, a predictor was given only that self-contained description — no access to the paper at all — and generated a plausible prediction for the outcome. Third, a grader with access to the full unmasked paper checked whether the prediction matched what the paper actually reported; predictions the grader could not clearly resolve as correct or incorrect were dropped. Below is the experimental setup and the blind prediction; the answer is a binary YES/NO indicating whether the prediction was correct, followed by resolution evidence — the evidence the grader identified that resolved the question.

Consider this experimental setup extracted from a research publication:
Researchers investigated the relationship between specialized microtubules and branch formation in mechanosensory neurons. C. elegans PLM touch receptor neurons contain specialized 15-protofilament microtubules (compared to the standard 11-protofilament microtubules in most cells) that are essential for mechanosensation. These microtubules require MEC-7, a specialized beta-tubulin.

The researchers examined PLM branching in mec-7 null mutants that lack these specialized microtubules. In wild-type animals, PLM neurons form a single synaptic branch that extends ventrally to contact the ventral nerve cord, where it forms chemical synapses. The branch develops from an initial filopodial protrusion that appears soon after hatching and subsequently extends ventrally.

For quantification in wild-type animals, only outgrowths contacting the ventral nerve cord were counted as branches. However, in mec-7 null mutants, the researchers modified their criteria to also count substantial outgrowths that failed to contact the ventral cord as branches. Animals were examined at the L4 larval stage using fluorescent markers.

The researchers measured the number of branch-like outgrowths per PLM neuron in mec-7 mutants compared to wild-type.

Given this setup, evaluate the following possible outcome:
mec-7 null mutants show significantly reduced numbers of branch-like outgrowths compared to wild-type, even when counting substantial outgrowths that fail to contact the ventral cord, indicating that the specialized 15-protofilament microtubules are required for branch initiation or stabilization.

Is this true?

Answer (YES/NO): NO